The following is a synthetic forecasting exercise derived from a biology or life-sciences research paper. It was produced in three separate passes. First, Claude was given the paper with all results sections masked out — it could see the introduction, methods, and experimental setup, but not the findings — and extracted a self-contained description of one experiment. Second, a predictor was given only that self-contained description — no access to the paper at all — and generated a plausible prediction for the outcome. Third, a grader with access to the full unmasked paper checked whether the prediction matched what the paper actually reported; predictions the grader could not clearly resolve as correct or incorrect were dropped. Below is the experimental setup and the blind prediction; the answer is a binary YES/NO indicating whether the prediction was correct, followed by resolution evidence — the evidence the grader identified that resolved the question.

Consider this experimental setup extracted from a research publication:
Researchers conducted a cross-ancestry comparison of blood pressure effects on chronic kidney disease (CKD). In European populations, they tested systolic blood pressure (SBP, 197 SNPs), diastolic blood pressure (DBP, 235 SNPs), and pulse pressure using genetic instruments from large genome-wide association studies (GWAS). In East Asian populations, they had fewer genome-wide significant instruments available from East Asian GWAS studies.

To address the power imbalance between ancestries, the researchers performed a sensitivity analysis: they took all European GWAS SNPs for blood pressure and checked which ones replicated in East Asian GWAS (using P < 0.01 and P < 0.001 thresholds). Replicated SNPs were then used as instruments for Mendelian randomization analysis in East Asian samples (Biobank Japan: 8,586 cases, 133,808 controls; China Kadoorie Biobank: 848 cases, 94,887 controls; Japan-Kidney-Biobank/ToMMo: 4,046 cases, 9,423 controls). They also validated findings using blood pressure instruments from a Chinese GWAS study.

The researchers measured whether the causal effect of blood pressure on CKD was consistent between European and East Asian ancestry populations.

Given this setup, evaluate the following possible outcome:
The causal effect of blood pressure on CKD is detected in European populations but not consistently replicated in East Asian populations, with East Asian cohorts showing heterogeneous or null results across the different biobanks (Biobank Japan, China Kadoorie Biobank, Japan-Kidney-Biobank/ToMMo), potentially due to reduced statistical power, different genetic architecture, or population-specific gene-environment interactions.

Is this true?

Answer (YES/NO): YES